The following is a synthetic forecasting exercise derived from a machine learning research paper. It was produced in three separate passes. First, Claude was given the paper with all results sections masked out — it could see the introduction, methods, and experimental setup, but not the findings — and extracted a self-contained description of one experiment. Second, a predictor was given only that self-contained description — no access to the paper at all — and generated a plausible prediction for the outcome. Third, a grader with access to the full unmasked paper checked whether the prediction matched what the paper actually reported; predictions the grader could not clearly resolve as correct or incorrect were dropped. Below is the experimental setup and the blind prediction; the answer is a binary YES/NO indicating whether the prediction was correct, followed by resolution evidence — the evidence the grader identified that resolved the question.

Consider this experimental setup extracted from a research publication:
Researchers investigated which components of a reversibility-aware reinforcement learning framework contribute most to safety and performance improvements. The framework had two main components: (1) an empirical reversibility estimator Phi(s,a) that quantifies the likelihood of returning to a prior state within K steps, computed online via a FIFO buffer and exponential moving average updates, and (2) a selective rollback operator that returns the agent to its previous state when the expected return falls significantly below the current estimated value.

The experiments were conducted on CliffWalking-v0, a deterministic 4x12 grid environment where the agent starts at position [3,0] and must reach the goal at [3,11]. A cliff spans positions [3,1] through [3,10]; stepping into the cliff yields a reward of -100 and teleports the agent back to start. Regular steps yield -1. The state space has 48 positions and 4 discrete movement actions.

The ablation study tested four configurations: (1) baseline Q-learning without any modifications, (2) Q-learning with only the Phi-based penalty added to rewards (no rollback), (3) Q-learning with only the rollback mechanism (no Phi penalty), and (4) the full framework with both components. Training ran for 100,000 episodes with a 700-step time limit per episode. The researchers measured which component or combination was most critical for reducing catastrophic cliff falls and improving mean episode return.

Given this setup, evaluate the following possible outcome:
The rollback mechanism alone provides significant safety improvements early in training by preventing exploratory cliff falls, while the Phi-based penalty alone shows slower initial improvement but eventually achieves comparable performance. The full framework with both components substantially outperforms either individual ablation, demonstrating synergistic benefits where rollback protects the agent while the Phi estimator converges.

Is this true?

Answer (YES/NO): NO